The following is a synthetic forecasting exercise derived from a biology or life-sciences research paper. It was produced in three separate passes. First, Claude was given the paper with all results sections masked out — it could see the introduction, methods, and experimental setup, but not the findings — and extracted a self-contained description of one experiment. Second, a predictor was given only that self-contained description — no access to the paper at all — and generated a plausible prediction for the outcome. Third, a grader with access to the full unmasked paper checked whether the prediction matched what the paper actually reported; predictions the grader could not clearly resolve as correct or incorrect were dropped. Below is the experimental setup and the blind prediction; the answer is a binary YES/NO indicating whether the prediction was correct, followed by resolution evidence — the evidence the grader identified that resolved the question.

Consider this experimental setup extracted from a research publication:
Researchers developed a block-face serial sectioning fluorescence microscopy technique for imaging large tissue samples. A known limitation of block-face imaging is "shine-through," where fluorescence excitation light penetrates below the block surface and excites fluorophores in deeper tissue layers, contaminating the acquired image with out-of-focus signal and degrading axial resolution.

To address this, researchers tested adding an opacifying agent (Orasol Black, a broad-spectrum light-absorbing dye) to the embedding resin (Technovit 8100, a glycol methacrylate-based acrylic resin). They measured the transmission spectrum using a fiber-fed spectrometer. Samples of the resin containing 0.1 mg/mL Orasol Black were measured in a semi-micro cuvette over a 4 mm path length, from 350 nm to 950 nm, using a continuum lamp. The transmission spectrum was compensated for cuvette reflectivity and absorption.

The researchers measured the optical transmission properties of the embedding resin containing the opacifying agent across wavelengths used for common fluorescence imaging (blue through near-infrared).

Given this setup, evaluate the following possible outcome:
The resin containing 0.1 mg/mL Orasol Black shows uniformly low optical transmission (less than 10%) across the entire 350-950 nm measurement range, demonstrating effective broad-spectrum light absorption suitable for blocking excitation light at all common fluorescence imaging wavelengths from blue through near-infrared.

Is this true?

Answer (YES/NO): NO